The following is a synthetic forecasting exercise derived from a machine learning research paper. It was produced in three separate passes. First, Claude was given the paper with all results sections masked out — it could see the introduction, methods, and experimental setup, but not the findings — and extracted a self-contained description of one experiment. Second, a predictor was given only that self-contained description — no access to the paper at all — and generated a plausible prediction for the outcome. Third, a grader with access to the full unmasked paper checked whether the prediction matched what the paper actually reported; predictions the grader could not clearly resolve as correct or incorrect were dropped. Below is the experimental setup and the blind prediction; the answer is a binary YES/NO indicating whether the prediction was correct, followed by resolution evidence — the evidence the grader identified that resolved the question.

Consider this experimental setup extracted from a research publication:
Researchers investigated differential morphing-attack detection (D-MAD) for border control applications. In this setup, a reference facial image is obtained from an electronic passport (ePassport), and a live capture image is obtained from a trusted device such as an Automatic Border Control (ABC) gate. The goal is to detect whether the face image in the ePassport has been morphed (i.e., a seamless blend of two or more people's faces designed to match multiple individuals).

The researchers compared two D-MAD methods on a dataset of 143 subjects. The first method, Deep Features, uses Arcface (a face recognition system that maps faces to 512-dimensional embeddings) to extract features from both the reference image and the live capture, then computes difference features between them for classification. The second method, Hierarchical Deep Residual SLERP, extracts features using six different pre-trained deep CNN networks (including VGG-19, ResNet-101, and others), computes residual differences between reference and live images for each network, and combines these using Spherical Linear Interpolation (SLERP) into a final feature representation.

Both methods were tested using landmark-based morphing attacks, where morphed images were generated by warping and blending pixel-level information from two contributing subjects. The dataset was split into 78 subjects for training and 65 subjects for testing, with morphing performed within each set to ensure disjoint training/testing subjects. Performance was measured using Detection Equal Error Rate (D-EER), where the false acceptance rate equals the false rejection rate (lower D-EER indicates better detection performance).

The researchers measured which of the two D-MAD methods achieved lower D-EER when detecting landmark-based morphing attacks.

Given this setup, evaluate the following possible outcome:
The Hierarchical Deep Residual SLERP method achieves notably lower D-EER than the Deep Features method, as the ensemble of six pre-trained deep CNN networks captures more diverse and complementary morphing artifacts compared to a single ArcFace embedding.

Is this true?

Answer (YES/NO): YES